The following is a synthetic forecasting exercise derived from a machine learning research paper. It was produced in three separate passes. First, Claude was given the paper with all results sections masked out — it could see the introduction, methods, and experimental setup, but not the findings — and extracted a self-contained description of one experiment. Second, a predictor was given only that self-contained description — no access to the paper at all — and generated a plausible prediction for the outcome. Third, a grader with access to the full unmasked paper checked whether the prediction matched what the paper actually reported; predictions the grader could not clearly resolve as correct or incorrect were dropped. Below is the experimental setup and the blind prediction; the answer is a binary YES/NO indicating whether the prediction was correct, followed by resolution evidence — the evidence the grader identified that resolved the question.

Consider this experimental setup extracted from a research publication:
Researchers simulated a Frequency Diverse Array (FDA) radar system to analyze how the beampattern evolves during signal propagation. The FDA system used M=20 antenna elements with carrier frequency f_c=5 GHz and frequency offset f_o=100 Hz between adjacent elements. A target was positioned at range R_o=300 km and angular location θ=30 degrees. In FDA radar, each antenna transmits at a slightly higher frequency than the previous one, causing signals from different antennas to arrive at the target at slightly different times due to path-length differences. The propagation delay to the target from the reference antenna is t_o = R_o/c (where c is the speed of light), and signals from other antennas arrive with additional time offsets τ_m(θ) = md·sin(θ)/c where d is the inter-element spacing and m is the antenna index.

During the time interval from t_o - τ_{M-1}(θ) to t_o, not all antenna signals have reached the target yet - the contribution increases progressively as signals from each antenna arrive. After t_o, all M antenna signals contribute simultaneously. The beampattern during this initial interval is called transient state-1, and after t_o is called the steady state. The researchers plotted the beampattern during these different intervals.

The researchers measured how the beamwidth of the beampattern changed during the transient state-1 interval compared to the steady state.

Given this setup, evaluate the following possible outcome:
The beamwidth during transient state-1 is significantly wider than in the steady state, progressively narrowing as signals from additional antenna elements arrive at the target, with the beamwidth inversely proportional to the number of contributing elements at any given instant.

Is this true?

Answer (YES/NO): YES